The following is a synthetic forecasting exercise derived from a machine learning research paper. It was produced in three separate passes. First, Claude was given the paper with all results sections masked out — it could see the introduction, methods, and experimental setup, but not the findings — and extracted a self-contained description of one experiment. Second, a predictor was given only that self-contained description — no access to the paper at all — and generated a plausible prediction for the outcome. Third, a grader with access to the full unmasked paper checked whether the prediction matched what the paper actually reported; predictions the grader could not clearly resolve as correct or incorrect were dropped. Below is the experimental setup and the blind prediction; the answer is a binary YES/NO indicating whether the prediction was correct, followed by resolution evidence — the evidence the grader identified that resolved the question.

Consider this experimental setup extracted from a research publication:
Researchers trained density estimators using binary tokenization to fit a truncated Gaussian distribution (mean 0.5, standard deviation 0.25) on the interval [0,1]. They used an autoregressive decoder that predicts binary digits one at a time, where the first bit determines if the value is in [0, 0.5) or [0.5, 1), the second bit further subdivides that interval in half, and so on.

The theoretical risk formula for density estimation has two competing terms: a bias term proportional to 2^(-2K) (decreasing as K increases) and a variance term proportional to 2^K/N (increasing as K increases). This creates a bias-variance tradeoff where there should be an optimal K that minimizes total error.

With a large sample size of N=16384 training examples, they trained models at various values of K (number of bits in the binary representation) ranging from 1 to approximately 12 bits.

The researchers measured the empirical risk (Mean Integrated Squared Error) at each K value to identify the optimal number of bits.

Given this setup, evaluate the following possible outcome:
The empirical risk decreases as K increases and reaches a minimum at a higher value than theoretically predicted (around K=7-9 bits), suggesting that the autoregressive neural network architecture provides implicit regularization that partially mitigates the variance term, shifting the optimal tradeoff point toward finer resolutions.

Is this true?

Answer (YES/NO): NO